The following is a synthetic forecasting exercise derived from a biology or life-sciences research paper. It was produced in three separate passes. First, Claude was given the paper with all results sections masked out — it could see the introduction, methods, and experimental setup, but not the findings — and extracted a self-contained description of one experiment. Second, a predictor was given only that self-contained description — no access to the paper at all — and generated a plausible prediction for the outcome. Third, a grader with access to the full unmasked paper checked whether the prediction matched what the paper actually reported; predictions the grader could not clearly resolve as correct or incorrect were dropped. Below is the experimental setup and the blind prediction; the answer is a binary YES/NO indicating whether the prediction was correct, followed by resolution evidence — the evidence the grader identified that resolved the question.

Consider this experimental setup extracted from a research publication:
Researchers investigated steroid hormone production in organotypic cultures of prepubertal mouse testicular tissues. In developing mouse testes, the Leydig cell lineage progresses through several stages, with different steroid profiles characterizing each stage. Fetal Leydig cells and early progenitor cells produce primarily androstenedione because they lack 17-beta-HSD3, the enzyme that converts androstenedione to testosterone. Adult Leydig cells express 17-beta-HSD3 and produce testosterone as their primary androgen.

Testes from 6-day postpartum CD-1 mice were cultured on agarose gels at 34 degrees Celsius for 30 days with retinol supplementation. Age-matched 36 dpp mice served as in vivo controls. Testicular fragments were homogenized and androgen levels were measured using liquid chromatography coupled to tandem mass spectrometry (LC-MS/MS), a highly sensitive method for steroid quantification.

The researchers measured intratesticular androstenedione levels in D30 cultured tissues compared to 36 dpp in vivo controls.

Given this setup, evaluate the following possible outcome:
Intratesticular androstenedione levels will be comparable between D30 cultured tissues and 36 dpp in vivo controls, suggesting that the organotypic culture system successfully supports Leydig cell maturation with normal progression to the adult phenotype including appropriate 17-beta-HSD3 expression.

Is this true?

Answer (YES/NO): NO